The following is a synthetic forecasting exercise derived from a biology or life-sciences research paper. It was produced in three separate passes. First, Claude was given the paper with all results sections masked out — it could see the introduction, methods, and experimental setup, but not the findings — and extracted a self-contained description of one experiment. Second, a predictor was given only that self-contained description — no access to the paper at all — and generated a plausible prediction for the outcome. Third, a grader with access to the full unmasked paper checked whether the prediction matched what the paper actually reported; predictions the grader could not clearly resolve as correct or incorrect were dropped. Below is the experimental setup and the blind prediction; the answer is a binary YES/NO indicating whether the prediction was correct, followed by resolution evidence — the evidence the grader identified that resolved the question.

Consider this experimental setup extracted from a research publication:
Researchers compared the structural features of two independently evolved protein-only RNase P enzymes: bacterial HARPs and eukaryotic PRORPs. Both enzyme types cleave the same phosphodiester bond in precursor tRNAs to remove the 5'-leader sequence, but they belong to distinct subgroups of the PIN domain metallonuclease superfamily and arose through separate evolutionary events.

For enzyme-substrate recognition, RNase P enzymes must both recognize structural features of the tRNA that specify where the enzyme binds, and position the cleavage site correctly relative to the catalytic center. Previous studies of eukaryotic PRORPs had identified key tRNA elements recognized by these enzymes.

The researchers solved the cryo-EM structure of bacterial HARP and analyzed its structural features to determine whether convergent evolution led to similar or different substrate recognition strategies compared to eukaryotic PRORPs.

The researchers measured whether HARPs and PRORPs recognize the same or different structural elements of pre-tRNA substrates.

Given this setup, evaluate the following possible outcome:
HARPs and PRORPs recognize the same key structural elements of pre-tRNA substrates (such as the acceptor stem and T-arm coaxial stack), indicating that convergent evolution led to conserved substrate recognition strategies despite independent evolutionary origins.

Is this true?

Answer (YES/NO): NO